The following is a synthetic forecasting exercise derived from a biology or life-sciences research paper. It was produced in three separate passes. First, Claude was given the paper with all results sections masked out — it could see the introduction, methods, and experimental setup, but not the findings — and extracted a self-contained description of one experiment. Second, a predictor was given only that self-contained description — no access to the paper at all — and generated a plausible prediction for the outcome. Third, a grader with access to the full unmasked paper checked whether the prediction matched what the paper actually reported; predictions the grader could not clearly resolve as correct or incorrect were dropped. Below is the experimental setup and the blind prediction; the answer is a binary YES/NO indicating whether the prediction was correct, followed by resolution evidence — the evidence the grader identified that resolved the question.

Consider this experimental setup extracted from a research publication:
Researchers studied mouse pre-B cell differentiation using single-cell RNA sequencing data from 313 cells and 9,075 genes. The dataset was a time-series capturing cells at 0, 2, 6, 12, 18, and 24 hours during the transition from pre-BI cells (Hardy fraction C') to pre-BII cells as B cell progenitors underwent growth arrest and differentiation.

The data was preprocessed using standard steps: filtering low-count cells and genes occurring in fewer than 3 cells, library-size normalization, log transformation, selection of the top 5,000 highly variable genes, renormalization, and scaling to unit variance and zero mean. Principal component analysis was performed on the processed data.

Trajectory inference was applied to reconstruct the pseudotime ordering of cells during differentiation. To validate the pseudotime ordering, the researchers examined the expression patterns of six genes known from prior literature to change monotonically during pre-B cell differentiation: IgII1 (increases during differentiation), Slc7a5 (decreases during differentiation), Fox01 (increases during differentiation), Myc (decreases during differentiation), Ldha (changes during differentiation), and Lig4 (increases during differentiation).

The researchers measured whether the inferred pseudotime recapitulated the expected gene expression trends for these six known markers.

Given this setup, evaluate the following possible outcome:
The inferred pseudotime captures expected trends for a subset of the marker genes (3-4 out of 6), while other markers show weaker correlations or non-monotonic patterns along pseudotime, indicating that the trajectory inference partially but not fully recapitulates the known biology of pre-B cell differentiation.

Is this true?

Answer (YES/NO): NO